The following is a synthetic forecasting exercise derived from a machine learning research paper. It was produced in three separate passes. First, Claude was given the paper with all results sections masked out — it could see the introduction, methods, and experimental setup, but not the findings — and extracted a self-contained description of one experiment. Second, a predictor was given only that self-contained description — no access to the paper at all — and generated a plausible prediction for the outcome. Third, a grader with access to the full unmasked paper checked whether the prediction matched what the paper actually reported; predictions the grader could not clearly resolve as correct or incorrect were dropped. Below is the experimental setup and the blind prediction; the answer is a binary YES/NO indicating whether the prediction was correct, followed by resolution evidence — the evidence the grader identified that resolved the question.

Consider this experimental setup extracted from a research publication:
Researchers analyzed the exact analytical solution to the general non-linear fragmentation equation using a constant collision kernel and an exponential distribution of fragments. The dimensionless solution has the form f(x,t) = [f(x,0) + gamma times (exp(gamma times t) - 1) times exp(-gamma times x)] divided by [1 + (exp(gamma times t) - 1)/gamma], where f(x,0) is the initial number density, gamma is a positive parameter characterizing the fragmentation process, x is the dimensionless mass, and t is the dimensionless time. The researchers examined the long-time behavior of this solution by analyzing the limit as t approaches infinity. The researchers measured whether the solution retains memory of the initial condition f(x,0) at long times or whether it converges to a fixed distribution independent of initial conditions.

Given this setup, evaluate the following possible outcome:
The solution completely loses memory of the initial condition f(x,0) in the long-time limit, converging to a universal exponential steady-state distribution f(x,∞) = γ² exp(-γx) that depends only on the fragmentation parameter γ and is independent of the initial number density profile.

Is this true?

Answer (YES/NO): YES